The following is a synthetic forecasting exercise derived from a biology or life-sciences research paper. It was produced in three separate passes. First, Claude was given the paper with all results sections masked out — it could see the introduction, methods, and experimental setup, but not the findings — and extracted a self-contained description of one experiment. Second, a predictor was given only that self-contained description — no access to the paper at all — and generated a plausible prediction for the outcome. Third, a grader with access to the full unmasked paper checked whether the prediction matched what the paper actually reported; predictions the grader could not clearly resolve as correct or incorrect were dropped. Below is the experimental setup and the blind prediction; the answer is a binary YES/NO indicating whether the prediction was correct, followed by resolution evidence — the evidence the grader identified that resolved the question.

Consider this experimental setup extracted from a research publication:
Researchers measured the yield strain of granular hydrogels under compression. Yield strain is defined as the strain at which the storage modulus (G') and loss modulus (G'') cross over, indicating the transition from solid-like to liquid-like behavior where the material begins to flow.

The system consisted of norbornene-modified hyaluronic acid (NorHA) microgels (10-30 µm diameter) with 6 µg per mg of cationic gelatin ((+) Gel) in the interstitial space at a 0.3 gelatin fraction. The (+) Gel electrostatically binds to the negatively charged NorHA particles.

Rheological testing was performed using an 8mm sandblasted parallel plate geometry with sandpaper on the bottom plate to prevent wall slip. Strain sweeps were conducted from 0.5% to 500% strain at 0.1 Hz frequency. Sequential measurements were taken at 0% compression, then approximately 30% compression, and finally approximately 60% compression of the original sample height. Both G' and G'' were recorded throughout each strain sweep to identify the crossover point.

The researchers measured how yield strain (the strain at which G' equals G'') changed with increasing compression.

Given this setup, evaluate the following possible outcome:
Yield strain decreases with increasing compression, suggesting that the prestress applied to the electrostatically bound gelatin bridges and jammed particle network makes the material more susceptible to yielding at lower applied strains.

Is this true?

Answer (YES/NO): NO